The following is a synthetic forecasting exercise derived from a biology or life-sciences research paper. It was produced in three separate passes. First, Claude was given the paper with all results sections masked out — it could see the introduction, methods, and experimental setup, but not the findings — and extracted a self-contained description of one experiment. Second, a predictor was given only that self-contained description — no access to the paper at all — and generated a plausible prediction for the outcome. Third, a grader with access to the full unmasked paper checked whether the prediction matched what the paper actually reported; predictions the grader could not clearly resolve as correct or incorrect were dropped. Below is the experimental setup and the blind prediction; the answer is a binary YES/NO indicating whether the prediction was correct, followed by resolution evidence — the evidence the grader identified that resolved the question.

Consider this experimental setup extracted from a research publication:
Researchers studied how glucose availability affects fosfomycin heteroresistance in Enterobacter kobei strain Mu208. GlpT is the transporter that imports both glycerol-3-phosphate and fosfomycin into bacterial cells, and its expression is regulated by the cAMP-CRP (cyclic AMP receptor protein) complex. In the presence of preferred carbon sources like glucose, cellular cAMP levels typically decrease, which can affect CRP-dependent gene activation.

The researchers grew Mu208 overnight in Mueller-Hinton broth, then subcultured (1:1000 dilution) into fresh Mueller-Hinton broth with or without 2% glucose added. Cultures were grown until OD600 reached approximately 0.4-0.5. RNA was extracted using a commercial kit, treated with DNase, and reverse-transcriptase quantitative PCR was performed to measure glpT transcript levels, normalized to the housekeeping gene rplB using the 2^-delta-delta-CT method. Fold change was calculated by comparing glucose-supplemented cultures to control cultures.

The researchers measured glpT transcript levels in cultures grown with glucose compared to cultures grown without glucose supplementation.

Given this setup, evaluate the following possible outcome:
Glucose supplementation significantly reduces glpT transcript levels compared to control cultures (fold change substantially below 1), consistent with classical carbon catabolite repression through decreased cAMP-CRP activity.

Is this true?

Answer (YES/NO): YES